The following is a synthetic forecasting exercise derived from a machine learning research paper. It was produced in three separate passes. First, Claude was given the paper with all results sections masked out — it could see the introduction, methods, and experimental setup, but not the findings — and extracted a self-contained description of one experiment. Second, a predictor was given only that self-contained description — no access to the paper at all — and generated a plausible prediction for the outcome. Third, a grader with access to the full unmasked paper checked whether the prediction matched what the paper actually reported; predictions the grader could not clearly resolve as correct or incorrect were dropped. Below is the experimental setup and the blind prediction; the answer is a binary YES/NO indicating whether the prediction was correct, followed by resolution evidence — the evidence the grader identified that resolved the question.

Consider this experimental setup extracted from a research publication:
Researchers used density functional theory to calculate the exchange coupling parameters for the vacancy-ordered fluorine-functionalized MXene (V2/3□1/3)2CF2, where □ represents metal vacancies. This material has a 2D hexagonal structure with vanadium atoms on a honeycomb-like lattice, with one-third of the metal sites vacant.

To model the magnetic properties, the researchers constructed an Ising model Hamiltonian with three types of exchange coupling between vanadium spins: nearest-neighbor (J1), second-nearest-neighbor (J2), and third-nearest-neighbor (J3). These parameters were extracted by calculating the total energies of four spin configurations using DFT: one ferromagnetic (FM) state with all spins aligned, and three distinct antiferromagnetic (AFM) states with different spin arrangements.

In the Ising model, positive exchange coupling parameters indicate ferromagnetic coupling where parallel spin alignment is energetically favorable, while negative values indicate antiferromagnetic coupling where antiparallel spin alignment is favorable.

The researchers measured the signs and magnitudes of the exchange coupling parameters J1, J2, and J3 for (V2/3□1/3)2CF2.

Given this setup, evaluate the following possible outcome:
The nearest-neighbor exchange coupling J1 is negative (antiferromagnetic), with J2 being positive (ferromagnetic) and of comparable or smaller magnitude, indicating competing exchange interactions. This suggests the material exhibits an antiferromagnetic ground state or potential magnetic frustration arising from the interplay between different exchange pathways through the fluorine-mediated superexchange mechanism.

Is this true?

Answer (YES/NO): NO